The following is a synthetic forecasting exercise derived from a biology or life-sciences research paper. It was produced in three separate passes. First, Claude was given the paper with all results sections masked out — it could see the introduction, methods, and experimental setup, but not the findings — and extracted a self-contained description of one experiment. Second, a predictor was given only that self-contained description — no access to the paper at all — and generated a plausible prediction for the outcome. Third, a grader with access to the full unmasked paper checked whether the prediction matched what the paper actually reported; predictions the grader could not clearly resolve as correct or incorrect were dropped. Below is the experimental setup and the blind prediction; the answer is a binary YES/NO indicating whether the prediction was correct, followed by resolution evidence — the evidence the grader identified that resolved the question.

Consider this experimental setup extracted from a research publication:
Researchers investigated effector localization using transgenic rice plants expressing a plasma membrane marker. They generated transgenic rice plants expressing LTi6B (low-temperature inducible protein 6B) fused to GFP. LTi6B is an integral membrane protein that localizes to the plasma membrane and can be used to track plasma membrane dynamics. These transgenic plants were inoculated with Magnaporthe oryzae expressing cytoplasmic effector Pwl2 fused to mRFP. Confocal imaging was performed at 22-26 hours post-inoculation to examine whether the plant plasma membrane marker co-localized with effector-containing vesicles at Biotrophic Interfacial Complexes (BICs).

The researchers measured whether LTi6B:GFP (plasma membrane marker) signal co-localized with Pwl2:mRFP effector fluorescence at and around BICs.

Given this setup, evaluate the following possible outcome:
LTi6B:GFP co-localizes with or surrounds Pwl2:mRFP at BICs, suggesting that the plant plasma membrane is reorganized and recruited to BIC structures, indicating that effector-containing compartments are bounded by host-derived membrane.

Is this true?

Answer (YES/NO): YES